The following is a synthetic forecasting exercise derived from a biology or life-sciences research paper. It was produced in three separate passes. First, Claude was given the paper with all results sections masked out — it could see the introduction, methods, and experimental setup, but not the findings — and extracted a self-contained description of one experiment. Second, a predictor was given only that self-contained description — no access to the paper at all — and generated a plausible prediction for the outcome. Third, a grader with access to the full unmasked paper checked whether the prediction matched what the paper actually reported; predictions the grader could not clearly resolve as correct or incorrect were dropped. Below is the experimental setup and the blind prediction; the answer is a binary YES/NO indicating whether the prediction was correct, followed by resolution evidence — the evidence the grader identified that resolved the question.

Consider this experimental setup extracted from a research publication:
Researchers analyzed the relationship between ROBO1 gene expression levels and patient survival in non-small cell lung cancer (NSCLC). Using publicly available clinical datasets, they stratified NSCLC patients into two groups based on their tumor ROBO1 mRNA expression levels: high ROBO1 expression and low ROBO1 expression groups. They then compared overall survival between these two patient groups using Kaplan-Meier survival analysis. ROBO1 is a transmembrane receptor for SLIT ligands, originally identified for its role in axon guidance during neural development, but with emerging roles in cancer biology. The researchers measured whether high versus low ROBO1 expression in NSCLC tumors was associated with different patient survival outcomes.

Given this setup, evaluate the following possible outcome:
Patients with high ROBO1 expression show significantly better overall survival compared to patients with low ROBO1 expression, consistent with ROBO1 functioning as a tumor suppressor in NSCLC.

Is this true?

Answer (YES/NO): YES